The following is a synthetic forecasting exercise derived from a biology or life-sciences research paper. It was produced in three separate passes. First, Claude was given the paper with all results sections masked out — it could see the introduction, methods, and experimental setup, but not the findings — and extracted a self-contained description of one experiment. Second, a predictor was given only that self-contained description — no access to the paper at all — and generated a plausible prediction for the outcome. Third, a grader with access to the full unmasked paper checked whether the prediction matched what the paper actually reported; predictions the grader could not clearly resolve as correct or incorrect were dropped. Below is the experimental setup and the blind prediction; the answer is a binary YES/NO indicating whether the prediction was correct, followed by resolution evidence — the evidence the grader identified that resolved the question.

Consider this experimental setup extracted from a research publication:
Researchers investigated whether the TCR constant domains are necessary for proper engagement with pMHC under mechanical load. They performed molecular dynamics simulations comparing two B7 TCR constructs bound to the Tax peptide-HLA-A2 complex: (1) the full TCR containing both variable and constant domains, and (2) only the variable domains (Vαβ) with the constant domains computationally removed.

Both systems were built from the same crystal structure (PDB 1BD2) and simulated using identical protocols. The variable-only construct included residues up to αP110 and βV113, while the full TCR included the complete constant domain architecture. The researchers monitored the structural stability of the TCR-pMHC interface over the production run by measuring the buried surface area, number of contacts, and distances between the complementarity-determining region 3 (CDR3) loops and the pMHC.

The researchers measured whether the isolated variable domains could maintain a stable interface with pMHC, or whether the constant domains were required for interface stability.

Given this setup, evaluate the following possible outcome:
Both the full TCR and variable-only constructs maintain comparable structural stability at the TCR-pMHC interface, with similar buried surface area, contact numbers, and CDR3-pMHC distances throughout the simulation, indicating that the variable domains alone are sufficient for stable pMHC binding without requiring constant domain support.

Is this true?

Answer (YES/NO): NO